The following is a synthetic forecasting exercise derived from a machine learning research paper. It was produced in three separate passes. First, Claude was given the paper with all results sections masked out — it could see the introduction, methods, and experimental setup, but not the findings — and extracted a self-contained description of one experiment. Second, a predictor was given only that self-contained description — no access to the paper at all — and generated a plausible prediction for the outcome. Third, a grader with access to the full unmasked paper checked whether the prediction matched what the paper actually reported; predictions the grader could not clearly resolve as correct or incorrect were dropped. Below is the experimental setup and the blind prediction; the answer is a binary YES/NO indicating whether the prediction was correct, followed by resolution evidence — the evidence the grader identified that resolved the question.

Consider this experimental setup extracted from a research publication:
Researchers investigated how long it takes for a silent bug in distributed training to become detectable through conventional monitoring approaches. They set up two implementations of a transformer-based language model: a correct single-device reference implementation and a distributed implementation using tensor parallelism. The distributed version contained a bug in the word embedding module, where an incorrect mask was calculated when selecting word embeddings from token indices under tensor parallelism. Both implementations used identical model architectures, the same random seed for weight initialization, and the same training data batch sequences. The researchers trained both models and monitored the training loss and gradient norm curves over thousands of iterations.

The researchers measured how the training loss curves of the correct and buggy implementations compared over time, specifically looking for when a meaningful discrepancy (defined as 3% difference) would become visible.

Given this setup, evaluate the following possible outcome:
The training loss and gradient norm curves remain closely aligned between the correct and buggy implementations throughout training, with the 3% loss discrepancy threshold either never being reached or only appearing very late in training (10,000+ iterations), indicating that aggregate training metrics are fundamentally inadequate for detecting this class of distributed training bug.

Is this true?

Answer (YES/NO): NO